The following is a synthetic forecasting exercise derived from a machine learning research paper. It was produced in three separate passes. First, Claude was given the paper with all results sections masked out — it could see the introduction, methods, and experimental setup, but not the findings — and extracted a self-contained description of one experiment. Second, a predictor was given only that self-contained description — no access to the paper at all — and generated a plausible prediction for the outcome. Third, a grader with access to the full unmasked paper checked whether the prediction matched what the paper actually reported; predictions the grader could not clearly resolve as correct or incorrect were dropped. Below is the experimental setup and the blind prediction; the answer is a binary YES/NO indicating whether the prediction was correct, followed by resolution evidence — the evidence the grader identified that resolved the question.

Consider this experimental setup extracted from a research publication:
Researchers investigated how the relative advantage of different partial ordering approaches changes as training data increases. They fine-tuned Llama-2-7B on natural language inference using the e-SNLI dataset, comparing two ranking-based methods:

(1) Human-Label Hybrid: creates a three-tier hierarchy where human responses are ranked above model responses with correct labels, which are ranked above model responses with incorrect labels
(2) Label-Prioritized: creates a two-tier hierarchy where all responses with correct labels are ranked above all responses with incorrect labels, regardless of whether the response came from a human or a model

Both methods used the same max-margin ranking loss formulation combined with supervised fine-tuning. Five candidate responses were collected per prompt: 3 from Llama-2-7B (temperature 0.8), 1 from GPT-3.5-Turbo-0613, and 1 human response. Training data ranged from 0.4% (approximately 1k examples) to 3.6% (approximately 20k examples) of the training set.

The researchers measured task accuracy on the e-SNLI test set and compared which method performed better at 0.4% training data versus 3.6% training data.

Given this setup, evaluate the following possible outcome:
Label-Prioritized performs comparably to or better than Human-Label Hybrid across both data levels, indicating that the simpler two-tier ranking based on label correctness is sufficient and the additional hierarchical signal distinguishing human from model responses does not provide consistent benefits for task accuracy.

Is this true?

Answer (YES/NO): NO